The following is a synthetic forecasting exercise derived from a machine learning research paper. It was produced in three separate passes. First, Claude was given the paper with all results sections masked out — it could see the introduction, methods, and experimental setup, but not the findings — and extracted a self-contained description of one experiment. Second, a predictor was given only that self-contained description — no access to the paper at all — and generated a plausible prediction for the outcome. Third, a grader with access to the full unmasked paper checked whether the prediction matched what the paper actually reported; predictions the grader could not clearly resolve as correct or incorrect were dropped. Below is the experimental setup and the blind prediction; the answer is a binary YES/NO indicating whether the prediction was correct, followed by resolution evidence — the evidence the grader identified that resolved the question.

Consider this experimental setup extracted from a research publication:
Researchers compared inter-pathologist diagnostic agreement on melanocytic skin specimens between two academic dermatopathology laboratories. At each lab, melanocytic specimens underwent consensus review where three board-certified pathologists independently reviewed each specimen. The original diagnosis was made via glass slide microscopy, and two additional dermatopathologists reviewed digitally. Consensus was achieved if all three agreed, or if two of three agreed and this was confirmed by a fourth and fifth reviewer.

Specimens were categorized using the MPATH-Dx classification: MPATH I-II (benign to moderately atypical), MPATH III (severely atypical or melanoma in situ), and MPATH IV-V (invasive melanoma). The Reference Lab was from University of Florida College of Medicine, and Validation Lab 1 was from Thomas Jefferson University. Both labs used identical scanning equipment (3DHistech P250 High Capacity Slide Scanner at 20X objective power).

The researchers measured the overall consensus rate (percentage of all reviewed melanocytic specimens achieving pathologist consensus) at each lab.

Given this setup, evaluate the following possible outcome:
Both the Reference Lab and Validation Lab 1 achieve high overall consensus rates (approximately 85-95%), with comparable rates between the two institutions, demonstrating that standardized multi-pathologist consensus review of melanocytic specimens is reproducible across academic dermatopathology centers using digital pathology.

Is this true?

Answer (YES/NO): NO